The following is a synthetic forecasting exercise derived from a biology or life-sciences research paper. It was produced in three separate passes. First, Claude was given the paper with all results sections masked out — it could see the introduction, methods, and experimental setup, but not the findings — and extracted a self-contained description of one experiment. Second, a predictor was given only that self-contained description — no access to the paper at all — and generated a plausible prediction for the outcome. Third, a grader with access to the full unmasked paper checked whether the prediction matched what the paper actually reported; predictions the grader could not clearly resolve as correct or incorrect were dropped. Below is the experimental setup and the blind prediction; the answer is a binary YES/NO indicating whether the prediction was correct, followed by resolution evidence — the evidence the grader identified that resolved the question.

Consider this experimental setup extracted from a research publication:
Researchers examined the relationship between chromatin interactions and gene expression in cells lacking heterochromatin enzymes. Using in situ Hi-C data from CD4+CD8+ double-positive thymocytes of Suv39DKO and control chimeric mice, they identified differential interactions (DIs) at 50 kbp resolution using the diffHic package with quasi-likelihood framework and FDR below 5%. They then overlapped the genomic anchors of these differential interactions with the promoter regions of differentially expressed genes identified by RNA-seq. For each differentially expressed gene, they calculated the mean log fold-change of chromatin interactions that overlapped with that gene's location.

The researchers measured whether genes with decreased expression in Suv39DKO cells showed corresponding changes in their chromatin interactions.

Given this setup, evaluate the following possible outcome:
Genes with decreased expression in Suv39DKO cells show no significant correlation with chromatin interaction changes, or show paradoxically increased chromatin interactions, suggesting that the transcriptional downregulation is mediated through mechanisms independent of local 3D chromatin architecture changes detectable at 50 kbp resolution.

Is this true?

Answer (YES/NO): NO